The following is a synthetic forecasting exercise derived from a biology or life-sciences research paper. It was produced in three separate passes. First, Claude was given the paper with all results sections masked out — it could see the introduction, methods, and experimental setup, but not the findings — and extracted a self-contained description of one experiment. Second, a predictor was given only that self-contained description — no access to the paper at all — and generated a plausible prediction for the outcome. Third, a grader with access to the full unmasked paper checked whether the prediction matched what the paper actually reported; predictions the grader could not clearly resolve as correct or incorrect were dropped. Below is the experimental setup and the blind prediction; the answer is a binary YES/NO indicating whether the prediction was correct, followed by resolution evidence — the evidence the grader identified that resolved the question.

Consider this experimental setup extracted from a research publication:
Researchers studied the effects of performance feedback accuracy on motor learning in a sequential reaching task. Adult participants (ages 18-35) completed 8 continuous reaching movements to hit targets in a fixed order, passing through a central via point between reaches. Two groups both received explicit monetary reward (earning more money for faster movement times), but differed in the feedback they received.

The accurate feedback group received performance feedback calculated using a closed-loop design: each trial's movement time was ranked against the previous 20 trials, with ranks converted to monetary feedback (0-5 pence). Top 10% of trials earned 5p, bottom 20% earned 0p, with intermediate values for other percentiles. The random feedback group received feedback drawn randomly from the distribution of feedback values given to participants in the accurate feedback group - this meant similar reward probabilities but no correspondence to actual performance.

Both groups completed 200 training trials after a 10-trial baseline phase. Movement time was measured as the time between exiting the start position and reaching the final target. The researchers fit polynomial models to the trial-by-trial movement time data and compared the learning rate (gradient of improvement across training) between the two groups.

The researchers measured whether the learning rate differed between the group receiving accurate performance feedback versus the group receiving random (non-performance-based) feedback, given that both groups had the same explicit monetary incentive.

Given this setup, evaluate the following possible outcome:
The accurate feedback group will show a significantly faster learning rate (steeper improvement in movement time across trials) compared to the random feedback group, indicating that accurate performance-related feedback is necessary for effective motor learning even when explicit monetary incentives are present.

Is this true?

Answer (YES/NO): YES